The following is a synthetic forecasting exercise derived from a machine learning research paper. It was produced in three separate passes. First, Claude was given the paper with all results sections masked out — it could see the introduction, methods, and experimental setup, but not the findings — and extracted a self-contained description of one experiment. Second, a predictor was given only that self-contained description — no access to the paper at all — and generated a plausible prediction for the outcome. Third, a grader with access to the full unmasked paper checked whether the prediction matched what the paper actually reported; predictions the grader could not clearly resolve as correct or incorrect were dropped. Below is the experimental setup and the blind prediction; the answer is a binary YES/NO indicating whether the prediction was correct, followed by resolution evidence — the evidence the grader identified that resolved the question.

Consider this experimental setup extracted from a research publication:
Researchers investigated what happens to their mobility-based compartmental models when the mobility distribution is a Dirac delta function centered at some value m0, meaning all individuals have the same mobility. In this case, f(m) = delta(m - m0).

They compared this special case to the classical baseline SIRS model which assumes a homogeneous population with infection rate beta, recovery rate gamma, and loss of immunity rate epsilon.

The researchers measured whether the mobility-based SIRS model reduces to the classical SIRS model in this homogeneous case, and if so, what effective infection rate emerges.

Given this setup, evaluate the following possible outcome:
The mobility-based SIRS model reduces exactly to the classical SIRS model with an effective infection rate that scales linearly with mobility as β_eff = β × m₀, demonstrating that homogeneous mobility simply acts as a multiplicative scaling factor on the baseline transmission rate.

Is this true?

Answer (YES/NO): NO